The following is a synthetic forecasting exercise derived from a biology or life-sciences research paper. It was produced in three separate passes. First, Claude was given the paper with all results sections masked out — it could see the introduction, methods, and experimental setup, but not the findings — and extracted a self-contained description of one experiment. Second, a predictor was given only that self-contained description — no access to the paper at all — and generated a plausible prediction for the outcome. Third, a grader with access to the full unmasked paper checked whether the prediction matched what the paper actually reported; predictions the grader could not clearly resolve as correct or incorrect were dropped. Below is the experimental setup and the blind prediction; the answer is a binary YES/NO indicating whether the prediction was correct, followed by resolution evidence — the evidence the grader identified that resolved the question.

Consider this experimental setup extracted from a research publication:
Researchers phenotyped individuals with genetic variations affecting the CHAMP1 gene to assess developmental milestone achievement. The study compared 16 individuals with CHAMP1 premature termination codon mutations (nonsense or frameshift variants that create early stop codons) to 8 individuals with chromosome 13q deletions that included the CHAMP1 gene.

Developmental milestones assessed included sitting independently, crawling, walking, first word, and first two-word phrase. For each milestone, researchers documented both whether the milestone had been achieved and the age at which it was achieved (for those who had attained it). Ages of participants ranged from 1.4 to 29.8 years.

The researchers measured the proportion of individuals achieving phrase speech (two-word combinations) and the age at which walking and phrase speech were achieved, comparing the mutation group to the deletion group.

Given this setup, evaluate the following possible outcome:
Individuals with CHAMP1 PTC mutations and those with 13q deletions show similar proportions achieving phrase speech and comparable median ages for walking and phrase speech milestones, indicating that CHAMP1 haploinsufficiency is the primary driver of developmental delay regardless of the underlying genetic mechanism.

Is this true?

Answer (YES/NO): NO